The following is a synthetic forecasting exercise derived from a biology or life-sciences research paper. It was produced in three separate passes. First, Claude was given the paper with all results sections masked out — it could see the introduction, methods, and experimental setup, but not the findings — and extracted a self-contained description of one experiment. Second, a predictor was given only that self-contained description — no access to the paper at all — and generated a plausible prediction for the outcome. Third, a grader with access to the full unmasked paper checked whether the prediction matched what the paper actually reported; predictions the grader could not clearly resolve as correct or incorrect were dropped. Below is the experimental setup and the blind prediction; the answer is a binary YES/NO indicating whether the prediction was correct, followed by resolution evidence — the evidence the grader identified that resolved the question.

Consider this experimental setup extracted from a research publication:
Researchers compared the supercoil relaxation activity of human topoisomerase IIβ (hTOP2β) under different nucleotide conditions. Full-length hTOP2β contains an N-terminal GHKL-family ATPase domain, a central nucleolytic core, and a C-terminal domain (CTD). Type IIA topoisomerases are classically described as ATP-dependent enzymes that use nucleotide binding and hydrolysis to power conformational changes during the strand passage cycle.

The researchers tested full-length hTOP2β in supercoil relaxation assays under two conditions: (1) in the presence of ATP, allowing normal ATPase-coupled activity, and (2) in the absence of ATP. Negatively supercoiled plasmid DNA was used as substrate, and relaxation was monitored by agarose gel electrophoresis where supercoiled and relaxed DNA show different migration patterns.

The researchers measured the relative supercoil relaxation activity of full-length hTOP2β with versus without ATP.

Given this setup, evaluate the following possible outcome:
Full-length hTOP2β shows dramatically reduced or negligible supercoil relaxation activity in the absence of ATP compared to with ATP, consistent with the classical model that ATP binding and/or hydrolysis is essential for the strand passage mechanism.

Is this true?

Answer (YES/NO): NO